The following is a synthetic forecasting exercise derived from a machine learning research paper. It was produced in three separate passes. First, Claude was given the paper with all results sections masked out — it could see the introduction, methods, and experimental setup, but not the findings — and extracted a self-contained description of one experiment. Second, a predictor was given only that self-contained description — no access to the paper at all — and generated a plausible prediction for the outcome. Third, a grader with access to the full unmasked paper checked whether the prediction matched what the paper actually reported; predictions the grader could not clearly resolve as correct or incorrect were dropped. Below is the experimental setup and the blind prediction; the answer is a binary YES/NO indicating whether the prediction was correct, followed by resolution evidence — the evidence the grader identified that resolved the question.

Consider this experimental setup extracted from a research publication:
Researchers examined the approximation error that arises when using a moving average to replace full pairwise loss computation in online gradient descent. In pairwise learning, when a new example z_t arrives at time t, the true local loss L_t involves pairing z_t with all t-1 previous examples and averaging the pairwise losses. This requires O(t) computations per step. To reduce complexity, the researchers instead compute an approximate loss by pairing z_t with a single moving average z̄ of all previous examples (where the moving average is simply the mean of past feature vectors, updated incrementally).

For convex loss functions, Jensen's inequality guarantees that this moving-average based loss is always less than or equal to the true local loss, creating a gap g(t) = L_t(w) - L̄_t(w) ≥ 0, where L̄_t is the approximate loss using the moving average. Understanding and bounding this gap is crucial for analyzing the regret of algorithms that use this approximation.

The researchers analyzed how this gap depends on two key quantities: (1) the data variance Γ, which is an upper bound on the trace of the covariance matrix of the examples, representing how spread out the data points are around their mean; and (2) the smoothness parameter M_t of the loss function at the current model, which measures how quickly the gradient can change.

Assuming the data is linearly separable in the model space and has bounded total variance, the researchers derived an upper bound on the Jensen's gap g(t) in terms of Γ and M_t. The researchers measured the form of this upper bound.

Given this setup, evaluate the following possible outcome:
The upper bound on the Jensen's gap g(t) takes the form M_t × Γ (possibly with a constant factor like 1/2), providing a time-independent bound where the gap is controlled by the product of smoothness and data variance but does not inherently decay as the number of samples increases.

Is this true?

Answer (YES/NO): YES